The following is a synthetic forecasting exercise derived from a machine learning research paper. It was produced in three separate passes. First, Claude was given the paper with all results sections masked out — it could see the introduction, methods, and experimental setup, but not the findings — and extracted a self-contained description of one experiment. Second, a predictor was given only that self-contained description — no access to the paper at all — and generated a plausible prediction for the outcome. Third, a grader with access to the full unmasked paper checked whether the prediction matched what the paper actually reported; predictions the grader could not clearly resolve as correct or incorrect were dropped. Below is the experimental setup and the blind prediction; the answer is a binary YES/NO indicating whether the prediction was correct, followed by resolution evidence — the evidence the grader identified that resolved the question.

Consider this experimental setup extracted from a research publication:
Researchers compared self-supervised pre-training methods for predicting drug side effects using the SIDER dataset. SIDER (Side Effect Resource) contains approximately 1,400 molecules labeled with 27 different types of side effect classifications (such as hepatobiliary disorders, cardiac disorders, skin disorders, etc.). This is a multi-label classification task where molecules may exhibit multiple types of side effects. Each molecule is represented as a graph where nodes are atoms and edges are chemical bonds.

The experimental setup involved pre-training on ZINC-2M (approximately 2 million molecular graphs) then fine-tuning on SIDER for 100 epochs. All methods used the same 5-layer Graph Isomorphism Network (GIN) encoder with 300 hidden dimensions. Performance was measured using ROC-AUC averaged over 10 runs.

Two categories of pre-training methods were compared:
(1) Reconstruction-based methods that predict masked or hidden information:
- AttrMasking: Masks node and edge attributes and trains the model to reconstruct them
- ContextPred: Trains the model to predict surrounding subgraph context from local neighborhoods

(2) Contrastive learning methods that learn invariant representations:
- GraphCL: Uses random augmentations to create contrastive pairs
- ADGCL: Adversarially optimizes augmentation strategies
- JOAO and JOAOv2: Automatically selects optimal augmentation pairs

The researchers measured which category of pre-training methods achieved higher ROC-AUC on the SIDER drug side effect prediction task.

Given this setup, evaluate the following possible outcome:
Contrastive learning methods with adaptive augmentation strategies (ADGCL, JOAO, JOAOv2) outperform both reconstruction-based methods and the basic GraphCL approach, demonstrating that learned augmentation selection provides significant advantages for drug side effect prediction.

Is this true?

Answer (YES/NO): NO